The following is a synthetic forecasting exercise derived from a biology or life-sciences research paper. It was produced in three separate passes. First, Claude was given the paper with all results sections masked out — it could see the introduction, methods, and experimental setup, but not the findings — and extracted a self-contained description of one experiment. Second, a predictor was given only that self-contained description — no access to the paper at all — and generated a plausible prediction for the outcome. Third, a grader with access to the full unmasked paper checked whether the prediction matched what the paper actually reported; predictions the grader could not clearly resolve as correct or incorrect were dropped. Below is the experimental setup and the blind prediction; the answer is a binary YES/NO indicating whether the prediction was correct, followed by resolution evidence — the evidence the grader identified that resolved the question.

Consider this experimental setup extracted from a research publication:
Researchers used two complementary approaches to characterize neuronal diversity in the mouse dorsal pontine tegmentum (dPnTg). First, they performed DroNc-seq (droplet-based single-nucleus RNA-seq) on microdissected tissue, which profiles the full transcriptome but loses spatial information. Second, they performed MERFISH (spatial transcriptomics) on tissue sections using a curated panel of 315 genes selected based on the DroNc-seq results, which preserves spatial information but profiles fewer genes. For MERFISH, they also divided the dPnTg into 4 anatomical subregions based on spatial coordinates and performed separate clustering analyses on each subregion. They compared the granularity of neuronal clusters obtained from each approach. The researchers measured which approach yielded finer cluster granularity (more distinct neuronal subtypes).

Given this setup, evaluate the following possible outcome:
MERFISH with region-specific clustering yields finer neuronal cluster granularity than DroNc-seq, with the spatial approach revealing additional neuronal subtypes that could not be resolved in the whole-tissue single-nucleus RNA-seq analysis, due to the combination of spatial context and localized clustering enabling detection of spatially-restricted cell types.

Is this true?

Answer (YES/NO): YES